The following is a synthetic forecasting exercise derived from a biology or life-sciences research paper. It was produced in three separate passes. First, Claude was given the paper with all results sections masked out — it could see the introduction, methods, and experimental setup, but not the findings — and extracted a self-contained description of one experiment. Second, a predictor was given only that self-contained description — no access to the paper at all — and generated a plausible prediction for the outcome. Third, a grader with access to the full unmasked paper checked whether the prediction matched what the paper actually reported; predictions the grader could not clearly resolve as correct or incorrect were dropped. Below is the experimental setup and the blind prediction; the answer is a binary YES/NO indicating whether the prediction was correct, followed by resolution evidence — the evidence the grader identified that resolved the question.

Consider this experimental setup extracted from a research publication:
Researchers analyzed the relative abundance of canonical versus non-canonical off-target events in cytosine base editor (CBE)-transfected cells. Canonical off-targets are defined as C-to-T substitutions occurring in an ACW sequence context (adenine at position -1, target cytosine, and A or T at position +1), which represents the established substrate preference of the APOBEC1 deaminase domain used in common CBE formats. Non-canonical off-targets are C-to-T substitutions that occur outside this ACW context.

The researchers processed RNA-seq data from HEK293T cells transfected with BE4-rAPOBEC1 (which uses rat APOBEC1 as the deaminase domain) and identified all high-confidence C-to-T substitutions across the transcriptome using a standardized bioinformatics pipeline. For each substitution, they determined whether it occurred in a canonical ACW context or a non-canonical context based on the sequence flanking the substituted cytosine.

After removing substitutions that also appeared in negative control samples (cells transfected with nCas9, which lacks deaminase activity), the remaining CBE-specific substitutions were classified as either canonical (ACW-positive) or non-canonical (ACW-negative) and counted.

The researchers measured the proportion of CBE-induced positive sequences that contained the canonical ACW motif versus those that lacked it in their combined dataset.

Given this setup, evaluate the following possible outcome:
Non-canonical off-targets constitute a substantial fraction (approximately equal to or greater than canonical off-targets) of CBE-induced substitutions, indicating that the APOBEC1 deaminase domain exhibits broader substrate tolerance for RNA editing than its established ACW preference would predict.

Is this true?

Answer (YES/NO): YES